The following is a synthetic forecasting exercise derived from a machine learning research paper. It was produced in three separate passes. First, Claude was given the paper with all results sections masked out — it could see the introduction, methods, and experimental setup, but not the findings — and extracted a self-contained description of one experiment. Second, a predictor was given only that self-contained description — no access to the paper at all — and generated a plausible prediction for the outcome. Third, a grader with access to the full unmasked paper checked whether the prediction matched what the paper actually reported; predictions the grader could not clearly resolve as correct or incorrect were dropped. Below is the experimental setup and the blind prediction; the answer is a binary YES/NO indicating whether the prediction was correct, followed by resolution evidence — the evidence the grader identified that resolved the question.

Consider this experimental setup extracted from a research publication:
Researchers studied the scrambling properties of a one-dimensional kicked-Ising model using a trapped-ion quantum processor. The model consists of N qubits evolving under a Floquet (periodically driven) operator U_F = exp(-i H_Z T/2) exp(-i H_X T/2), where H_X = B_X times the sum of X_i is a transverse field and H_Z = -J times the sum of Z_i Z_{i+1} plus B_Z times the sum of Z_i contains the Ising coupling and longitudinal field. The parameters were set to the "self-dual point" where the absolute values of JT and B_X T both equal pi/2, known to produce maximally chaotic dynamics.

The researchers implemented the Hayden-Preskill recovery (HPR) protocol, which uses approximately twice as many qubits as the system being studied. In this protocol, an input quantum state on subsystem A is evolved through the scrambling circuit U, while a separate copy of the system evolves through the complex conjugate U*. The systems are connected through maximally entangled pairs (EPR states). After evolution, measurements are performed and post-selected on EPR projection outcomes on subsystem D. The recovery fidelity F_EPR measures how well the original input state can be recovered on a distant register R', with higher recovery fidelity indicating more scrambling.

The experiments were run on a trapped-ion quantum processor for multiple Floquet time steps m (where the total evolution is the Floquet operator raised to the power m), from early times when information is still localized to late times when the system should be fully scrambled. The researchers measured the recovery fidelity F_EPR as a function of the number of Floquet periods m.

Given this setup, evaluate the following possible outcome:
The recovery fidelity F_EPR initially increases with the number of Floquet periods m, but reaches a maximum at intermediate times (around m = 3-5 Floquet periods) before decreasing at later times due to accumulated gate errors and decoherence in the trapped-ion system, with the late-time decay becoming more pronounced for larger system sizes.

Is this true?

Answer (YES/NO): NO